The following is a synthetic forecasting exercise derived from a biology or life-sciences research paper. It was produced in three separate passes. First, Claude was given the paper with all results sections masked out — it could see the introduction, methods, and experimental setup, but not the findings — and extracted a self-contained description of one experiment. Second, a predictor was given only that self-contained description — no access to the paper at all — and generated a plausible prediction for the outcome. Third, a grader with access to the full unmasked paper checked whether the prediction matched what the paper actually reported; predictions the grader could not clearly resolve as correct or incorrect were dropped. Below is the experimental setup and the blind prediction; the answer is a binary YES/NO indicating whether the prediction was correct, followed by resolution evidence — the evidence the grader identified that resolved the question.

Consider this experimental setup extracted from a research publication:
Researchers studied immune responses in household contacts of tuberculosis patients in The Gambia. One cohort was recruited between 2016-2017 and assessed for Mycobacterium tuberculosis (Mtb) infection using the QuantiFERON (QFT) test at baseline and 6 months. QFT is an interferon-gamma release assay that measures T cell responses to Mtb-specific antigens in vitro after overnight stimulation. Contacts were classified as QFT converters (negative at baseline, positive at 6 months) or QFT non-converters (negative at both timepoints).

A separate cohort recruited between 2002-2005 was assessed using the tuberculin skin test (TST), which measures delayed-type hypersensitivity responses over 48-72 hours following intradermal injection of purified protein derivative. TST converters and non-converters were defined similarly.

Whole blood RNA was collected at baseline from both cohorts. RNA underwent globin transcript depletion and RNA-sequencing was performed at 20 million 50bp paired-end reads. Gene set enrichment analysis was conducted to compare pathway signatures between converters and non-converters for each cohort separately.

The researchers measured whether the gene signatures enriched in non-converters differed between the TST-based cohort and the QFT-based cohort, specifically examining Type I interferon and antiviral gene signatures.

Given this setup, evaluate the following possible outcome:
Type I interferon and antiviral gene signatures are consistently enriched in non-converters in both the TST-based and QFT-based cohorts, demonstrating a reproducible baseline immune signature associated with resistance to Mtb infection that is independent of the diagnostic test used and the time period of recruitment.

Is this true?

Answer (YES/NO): NO